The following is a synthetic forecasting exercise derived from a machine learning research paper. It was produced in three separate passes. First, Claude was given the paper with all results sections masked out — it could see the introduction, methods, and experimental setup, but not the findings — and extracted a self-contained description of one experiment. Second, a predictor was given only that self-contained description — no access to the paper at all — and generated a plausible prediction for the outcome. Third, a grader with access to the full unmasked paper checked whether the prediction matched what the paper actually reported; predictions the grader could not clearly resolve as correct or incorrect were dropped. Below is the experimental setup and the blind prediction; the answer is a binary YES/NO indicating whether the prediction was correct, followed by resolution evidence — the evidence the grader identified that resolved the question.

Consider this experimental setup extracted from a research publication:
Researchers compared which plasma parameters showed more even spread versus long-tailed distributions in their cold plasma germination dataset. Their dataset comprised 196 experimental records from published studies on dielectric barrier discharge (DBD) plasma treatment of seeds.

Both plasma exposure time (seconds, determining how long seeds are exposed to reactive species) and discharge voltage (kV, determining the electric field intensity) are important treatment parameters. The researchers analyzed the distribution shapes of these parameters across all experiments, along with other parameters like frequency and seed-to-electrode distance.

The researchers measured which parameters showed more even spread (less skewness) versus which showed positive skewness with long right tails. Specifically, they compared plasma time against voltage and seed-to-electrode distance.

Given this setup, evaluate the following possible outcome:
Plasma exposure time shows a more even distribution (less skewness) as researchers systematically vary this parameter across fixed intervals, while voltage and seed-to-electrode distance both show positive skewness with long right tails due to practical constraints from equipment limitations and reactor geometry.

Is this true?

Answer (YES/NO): NO